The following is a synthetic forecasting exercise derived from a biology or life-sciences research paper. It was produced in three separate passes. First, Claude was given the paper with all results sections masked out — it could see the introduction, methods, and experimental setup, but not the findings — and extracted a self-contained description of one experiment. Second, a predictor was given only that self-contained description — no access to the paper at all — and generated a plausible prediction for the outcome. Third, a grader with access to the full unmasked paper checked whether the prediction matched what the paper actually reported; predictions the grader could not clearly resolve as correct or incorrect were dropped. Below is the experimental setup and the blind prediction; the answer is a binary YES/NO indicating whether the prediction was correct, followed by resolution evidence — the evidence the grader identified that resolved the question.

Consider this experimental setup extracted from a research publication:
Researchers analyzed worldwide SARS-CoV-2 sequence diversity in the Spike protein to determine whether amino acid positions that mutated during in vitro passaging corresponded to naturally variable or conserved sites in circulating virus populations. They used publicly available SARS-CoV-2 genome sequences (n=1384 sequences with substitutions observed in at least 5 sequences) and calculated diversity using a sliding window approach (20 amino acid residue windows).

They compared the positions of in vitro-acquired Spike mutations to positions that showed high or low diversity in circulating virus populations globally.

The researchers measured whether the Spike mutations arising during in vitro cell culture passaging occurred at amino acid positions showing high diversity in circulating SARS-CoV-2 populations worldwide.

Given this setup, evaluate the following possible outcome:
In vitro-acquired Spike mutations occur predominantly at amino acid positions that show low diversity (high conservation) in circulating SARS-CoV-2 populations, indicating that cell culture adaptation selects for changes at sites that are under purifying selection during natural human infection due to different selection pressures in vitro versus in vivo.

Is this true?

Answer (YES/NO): NO